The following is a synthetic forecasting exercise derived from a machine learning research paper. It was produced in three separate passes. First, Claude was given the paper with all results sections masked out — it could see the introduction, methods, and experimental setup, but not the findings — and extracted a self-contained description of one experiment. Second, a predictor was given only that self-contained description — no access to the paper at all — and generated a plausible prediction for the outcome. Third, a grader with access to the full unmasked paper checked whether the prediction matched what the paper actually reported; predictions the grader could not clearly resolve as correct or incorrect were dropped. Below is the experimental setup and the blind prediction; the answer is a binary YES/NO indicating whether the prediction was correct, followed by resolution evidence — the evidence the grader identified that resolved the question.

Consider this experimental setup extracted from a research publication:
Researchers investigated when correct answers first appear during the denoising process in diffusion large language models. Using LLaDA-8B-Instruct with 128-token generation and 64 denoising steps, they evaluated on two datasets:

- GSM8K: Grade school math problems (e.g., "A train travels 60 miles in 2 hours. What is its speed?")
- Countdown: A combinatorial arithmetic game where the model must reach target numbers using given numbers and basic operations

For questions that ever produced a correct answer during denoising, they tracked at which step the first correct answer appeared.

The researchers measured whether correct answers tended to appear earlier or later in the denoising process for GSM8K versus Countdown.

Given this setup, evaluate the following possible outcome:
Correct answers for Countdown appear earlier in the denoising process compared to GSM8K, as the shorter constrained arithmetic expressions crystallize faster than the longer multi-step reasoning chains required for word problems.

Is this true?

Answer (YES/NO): NO